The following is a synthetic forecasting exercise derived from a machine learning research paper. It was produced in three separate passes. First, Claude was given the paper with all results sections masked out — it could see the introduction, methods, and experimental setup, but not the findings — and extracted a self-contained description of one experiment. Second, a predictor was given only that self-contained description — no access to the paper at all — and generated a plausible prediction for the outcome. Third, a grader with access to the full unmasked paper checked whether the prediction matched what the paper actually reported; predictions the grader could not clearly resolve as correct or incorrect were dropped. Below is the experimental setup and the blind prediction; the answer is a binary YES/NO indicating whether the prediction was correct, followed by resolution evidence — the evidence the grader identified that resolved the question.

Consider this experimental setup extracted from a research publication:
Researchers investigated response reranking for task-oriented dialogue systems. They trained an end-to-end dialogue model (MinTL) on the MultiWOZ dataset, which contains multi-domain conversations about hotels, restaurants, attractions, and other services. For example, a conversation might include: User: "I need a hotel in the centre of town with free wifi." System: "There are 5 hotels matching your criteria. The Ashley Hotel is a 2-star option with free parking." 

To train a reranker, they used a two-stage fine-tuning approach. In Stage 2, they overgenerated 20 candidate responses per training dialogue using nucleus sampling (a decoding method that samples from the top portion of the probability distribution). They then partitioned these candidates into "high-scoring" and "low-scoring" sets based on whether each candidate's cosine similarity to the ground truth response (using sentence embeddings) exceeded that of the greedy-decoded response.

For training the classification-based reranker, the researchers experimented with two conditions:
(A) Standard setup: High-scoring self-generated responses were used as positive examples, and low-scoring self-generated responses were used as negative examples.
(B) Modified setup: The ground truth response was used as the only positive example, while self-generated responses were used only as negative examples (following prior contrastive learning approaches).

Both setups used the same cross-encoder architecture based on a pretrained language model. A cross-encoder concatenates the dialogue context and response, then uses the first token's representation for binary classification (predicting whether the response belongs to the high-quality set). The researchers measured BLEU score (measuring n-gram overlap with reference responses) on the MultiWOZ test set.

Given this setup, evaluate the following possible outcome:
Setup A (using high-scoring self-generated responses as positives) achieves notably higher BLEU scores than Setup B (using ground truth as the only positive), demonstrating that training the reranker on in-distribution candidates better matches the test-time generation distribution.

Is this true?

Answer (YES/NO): YES